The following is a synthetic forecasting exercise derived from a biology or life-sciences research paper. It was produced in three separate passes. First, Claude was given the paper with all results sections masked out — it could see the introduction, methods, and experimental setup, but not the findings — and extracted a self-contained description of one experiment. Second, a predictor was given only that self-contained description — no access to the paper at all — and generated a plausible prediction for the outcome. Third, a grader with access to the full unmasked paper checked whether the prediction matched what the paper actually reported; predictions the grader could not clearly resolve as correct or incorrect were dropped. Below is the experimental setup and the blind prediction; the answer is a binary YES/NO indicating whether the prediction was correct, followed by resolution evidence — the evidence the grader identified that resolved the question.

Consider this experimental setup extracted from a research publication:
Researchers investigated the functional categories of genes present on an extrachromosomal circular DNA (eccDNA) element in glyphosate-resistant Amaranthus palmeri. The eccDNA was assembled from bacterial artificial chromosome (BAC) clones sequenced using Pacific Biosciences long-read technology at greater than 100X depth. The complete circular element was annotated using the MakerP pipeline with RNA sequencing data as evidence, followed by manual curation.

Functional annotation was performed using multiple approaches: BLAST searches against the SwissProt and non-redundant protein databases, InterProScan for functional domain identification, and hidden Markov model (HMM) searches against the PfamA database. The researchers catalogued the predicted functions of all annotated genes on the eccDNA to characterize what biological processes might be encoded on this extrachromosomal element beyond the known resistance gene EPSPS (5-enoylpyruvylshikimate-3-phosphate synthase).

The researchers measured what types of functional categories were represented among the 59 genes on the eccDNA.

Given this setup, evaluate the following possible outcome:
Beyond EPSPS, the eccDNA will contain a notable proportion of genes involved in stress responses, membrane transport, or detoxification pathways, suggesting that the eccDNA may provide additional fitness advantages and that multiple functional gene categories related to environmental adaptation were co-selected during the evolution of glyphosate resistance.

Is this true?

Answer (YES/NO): YES